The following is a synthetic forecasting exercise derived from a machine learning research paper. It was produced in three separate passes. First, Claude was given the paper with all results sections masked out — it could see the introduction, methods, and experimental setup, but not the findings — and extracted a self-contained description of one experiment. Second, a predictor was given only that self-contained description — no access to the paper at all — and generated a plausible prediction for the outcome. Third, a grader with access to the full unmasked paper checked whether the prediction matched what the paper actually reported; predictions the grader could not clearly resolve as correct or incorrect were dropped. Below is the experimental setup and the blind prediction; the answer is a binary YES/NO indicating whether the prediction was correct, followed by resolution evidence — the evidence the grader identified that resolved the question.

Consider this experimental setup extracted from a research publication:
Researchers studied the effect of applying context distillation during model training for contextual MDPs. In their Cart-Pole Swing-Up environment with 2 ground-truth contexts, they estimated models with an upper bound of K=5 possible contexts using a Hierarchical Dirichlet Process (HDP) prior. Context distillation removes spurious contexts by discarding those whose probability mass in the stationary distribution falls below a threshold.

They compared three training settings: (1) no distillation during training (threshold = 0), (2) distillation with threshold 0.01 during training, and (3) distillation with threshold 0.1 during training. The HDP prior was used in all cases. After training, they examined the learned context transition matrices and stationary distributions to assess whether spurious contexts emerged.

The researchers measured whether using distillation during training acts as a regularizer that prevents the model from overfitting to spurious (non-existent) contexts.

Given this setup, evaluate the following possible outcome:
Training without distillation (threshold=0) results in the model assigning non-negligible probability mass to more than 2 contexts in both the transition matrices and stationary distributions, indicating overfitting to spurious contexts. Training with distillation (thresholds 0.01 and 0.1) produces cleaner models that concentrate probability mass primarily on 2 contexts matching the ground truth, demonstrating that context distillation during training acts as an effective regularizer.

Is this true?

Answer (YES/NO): YES